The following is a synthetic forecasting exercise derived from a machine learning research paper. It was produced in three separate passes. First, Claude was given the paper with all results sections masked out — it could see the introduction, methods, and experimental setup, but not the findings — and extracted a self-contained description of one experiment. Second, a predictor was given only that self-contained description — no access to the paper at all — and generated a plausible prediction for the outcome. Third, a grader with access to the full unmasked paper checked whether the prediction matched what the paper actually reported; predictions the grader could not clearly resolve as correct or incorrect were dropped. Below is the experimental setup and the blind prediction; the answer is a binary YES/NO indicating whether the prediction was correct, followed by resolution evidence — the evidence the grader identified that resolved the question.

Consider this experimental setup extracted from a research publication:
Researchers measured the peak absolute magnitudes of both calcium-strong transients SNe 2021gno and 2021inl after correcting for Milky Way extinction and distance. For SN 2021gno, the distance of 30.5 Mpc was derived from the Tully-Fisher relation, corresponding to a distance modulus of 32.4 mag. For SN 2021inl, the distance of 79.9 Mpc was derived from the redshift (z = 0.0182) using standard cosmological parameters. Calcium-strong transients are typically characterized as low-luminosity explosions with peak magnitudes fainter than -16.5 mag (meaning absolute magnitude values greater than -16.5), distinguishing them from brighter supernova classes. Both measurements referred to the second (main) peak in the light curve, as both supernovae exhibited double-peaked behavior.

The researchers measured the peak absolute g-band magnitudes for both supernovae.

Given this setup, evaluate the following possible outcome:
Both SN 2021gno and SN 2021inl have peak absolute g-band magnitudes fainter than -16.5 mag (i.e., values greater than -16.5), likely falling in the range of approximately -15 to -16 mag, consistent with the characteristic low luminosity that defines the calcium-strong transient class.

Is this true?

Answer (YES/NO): NO